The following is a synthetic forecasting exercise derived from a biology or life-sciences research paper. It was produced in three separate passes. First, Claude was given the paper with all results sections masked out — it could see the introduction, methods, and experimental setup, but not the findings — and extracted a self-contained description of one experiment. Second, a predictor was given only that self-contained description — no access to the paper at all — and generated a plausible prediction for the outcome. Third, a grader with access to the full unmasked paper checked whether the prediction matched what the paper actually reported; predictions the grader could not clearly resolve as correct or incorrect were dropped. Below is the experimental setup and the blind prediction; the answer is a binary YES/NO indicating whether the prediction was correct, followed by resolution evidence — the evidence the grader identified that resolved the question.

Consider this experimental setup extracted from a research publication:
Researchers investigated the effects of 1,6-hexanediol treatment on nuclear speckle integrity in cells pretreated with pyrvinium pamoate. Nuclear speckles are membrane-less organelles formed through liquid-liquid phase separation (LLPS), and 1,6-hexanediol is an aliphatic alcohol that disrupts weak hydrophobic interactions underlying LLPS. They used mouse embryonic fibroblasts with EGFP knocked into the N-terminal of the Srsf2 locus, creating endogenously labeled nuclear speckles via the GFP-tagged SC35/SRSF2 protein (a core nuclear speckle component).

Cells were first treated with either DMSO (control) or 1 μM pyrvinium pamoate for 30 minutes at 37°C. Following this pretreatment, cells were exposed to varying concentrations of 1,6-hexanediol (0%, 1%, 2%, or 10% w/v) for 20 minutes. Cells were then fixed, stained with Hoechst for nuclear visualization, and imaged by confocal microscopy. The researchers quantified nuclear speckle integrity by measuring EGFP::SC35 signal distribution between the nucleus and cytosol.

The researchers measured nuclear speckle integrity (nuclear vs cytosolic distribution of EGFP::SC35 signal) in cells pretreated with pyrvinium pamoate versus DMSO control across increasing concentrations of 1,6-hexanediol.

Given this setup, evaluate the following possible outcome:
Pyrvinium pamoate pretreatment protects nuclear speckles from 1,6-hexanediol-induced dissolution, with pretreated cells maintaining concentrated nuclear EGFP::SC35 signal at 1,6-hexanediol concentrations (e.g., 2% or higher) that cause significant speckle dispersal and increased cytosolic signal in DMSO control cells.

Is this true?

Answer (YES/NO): YES